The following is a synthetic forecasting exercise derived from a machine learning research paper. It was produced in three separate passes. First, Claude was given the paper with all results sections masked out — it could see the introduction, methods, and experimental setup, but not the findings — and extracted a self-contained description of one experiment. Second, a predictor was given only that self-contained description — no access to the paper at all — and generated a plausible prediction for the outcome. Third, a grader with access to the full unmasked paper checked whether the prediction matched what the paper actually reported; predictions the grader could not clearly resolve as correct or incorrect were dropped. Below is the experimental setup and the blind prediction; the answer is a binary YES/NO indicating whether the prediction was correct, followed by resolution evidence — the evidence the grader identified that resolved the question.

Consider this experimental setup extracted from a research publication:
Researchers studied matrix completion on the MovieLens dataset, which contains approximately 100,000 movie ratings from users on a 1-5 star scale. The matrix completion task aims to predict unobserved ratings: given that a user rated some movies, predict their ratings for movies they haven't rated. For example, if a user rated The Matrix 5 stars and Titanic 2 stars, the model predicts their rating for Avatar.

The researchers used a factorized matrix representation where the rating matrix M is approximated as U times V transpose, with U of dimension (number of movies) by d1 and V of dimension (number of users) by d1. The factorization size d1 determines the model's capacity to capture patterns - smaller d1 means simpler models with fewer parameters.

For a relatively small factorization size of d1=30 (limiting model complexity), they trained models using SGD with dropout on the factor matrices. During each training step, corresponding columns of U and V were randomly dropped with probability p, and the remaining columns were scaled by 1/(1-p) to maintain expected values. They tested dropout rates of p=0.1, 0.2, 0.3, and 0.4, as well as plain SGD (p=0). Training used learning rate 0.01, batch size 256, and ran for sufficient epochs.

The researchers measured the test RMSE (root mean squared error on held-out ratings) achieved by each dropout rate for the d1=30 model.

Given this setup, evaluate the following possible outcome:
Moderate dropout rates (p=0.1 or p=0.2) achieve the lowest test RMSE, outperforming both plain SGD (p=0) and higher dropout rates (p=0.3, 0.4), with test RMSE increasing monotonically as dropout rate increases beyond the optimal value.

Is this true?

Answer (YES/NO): YES